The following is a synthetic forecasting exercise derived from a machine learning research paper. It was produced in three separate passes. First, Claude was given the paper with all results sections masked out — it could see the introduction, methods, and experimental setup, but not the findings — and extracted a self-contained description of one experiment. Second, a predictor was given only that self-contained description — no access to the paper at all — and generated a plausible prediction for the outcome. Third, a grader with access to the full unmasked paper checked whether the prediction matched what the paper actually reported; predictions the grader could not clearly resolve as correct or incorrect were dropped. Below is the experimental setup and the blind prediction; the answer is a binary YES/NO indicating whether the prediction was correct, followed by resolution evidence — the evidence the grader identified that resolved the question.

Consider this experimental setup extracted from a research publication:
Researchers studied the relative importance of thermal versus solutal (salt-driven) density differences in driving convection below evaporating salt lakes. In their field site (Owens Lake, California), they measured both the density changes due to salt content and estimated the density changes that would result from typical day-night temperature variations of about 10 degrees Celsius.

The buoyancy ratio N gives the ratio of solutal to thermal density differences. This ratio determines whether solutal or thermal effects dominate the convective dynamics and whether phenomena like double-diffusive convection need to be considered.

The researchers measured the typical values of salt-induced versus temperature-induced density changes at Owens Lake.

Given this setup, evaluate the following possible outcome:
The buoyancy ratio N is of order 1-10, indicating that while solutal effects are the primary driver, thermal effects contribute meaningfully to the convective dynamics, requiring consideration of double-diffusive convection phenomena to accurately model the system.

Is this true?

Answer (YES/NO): NO